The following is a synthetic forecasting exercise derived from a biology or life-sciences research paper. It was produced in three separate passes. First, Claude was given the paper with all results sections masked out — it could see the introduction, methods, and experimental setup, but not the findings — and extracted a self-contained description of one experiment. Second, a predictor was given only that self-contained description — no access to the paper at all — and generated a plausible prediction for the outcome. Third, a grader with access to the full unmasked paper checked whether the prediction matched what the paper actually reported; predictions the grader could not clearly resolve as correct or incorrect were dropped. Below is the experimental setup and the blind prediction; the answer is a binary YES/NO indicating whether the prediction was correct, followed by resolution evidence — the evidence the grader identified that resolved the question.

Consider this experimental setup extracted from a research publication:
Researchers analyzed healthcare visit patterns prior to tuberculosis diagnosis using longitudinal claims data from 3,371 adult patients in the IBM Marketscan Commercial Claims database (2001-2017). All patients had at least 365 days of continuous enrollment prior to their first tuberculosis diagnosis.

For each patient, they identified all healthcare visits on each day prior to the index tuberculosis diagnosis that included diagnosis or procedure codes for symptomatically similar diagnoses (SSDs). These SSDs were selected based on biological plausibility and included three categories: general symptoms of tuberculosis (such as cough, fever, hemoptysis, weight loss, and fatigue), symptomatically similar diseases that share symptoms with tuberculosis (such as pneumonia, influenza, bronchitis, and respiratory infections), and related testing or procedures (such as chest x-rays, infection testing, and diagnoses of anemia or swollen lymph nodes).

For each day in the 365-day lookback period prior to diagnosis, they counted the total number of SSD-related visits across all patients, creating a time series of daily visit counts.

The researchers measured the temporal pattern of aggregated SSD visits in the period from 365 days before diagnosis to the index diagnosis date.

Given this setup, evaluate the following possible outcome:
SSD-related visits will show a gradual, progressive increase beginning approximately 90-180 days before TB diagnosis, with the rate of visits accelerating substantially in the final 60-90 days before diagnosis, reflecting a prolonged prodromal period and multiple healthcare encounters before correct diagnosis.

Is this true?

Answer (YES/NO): NO